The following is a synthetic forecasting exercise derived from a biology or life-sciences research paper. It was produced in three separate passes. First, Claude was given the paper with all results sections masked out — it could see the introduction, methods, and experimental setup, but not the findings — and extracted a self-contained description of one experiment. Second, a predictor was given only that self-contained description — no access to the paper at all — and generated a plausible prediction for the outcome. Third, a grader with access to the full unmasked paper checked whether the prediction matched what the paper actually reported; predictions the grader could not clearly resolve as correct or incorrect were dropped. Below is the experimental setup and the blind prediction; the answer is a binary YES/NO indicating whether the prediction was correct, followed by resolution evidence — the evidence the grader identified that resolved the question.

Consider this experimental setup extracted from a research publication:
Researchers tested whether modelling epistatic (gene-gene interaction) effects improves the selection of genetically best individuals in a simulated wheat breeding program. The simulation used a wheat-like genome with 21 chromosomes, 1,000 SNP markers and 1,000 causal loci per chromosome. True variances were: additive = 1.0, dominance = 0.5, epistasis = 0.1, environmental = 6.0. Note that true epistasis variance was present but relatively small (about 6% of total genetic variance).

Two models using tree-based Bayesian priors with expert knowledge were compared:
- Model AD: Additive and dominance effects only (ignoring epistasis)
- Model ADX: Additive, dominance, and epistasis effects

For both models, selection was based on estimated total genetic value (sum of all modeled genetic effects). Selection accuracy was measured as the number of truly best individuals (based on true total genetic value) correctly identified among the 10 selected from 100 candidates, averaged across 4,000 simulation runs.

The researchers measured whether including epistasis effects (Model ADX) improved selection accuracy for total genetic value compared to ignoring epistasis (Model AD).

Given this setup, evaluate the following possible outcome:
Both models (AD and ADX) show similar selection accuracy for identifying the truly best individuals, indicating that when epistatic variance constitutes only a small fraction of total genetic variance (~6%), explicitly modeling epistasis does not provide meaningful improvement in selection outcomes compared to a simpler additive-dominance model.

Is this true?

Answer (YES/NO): YES